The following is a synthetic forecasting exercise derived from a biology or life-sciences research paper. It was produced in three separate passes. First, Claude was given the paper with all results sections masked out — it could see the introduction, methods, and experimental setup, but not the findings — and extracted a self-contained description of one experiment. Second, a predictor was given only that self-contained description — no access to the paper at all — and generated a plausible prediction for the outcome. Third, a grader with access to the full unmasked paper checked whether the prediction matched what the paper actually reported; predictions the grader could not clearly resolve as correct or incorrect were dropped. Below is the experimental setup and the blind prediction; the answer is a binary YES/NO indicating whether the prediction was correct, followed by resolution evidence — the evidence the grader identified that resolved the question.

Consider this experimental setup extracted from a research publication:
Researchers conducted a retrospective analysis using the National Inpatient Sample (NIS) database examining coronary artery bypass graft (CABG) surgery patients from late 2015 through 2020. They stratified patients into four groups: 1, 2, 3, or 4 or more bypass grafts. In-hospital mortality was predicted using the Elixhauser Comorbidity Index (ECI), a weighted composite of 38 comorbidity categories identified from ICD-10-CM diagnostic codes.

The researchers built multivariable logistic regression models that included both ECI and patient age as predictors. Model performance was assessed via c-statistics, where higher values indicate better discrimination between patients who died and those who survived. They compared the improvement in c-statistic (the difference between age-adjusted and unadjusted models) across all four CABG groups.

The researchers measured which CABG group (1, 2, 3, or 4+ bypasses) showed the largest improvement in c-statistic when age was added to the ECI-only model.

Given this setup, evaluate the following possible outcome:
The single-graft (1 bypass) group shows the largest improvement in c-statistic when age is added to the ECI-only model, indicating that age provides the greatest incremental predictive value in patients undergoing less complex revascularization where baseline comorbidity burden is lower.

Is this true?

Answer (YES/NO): NO